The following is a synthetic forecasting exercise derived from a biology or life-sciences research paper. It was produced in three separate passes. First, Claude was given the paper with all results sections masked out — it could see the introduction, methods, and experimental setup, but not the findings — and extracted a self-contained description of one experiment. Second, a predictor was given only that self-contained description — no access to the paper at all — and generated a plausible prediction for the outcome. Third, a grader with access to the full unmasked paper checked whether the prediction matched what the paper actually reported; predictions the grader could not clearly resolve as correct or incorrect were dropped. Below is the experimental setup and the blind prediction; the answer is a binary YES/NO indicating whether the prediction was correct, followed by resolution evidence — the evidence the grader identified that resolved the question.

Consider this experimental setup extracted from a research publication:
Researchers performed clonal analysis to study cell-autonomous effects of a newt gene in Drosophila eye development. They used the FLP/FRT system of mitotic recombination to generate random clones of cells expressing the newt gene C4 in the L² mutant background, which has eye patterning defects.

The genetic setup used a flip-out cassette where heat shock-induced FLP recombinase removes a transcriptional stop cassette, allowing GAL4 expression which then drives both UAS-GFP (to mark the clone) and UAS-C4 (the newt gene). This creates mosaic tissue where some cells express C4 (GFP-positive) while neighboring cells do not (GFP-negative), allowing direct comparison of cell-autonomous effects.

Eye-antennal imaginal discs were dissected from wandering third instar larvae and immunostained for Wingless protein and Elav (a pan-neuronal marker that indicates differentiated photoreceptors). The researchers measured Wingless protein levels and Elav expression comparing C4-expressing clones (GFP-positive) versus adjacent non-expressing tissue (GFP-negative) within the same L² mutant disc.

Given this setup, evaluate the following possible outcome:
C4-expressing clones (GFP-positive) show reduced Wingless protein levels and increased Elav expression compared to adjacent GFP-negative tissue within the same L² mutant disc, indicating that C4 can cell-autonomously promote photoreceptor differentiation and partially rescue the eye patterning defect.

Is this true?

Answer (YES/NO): NO